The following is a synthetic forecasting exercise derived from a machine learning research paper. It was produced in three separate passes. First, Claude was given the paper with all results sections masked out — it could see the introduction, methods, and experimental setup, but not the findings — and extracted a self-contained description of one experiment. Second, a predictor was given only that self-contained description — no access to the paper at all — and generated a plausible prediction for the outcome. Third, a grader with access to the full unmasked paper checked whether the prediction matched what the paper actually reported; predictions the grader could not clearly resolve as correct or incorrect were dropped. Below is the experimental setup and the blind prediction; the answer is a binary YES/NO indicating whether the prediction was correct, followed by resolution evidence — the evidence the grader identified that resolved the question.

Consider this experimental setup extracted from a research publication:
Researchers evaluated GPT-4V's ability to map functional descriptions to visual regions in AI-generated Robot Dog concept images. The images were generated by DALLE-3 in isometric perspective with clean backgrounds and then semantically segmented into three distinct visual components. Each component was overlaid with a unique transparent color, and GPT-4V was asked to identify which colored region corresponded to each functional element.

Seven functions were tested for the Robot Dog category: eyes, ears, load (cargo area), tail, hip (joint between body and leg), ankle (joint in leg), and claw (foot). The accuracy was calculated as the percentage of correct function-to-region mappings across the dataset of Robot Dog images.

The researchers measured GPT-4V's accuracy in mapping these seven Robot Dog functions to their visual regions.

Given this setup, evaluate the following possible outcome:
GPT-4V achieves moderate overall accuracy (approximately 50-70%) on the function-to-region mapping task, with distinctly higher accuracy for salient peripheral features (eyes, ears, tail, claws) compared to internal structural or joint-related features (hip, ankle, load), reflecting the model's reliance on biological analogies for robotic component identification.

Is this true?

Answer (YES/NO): NO